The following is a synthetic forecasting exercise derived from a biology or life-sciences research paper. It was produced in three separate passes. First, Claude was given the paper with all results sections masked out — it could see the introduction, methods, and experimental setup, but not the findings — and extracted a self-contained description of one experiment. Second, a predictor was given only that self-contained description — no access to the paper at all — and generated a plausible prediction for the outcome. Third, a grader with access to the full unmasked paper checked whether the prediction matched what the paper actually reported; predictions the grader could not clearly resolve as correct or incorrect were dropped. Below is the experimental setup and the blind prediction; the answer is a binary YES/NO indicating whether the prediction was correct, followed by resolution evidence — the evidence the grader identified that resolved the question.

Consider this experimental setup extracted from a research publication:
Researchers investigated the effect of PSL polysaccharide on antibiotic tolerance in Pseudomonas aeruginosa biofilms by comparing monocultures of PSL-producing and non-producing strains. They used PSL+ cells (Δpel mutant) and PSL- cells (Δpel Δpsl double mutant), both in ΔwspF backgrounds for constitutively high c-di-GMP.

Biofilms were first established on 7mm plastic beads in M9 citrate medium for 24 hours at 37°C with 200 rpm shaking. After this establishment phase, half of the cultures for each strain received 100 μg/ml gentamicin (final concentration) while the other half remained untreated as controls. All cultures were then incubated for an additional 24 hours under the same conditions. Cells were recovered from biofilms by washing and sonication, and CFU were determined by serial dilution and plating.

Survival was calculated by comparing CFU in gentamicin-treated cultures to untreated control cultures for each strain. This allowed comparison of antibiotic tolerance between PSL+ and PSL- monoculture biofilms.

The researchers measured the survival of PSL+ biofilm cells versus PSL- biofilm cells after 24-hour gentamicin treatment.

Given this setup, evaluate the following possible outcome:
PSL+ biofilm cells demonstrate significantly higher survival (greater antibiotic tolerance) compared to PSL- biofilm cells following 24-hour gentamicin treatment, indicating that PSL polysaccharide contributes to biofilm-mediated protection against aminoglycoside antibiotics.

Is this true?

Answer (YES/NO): YES